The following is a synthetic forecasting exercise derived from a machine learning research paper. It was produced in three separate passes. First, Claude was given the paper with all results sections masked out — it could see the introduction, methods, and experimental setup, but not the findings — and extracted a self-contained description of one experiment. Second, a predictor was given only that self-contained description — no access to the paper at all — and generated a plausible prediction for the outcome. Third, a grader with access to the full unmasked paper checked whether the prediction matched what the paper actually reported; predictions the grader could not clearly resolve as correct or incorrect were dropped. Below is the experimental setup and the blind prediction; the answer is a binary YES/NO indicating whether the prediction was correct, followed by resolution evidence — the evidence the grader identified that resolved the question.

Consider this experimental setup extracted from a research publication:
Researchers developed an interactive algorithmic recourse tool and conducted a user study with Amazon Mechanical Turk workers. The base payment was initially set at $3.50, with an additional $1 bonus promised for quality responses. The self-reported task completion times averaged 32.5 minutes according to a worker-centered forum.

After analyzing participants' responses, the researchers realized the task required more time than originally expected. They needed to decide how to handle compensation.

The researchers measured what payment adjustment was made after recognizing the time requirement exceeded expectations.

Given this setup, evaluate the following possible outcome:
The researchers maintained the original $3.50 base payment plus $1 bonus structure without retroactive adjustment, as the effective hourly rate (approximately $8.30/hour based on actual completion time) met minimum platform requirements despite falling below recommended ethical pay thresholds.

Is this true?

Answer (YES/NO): NO